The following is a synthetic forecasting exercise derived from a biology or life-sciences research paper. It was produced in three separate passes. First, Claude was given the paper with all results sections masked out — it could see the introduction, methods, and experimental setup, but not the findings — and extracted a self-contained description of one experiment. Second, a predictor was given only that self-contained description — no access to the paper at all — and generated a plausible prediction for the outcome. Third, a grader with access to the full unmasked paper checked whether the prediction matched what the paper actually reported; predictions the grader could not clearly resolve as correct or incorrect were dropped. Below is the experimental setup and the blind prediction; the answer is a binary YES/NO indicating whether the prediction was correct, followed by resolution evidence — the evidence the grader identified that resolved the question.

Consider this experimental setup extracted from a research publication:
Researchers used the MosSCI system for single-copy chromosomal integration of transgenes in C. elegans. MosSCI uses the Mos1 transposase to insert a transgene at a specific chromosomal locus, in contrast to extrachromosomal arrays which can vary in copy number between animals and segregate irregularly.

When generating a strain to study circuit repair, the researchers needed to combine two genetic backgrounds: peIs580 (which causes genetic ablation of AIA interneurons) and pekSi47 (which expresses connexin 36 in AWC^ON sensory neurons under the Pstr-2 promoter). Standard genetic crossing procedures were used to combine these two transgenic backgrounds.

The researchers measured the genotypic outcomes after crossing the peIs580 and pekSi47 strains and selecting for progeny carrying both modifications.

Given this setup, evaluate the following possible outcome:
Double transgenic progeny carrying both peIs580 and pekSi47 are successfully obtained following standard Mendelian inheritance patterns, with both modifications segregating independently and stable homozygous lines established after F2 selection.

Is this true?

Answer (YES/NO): NO